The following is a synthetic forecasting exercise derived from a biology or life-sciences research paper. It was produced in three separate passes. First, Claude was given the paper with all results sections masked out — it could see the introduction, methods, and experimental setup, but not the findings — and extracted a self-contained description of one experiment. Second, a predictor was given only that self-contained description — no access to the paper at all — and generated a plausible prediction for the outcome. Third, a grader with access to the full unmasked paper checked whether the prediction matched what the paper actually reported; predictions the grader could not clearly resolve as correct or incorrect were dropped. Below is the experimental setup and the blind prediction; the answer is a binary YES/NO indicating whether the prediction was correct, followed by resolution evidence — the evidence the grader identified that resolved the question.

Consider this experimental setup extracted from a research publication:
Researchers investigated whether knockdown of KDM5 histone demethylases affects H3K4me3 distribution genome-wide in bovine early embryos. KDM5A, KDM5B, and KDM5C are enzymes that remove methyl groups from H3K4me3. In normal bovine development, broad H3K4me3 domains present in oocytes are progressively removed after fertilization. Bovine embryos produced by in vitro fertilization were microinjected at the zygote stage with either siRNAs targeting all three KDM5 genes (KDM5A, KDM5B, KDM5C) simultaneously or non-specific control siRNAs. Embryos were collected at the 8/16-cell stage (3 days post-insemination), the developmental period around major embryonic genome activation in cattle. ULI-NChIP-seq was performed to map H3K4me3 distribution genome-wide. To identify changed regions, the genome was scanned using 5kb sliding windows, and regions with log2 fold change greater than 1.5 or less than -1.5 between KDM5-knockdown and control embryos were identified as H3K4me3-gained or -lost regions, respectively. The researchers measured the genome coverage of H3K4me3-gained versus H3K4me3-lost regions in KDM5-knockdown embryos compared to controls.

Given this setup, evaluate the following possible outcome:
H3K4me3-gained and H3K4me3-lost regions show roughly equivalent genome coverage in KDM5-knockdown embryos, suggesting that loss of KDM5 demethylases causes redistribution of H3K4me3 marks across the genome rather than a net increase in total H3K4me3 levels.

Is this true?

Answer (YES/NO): NO